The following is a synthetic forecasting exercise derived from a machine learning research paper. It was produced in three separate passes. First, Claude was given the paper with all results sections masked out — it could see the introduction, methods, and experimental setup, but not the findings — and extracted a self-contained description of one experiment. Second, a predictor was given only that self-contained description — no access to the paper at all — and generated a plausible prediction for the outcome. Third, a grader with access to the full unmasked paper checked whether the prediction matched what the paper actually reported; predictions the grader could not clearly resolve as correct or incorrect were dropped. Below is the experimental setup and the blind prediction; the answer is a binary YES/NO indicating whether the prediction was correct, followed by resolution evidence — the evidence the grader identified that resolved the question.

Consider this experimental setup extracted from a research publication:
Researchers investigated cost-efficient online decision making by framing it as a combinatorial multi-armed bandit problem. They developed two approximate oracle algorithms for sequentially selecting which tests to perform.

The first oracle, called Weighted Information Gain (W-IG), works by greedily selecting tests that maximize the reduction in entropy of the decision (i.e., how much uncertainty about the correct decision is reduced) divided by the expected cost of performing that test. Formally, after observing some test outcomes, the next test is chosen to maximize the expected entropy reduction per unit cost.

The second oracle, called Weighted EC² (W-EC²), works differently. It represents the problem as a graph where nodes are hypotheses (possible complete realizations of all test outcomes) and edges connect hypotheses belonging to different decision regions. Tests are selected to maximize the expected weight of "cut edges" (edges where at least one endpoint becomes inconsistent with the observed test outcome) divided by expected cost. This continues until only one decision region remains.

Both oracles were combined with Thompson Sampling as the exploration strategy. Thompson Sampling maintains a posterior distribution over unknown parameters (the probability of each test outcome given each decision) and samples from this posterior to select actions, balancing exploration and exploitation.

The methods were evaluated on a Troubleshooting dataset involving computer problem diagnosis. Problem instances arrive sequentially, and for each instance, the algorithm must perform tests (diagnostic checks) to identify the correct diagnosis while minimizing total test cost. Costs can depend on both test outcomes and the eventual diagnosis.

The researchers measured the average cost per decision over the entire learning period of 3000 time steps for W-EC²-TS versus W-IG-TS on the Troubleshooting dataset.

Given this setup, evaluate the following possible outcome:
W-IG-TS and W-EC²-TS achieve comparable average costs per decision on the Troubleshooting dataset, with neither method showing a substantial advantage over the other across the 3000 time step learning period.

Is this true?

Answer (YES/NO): NO